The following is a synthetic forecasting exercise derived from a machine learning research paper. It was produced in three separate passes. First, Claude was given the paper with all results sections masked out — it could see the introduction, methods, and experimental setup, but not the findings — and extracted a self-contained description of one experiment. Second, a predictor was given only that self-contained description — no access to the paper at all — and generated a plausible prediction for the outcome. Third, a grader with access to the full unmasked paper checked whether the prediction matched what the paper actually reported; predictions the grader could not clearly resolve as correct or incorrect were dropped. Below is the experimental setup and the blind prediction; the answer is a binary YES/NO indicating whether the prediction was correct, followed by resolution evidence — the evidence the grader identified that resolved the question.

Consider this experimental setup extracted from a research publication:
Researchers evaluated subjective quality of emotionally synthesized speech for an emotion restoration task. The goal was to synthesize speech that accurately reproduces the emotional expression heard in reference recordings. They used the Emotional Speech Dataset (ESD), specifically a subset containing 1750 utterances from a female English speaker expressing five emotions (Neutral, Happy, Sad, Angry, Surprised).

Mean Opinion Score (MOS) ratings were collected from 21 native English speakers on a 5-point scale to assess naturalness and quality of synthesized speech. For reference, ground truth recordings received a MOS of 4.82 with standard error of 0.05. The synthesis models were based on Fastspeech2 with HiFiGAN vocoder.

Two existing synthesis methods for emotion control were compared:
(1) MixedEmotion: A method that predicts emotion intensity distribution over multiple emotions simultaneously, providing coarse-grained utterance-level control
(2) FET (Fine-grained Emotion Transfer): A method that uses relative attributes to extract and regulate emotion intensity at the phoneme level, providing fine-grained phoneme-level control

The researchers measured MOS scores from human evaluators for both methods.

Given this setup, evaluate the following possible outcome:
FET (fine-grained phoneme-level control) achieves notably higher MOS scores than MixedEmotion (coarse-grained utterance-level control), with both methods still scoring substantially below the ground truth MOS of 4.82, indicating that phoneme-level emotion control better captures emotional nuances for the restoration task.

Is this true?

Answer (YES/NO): NO